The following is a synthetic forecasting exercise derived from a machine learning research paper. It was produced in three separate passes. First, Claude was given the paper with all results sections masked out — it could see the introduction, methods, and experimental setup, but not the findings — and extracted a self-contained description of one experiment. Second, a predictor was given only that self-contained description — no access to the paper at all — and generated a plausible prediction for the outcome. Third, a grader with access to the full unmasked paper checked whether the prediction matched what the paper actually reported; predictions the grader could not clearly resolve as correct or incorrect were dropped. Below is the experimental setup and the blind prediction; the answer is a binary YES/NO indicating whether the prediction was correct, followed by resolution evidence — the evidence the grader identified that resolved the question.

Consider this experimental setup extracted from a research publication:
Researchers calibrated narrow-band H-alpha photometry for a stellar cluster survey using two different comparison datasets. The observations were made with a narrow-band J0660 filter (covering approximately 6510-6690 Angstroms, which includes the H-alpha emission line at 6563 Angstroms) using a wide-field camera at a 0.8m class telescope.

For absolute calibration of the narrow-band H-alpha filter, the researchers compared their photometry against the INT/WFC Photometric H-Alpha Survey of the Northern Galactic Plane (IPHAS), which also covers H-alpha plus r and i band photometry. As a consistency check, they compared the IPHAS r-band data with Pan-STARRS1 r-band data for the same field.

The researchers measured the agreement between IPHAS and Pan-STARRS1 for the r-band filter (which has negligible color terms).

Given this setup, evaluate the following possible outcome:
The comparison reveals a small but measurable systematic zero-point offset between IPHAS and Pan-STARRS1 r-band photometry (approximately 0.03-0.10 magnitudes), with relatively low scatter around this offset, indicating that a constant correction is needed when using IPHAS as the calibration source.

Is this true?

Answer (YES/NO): NO